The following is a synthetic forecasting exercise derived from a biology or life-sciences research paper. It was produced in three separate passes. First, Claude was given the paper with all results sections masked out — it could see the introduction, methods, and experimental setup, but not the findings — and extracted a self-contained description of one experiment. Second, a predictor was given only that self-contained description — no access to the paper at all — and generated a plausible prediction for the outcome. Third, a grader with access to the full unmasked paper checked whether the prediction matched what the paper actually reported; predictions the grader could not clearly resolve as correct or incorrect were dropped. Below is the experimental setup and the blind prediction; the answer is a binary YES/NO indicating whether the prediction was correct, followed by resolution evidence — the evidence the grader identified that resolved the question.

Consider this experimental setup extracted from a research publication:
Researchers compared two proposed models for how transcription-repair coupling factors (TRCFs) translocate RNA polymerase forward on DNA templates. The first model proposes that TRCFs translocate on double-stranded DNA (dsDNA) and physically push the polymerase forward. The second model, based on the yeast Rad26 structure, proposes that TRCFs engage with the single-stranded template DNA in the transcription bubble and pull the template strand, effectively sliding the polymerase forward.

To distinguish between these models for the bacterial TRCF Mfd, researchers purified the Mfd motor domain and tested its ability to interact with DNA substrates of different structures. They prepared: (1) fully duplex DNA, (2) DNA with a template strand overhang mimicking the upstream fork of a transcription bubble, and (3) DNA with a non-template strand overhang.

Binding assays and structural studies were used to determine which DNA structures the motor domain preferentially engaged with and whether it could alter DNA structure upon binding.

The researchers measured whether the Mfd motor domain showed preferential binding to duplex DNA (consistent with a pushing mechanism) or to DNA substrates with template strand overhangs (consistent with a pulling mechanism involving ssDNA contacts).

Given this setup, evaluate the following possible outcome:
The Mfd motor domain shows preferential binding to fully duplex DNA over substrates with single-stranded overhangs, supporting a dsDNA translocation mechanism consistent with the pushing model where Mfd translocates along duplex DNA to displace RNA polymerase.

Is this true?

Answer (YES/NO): NO